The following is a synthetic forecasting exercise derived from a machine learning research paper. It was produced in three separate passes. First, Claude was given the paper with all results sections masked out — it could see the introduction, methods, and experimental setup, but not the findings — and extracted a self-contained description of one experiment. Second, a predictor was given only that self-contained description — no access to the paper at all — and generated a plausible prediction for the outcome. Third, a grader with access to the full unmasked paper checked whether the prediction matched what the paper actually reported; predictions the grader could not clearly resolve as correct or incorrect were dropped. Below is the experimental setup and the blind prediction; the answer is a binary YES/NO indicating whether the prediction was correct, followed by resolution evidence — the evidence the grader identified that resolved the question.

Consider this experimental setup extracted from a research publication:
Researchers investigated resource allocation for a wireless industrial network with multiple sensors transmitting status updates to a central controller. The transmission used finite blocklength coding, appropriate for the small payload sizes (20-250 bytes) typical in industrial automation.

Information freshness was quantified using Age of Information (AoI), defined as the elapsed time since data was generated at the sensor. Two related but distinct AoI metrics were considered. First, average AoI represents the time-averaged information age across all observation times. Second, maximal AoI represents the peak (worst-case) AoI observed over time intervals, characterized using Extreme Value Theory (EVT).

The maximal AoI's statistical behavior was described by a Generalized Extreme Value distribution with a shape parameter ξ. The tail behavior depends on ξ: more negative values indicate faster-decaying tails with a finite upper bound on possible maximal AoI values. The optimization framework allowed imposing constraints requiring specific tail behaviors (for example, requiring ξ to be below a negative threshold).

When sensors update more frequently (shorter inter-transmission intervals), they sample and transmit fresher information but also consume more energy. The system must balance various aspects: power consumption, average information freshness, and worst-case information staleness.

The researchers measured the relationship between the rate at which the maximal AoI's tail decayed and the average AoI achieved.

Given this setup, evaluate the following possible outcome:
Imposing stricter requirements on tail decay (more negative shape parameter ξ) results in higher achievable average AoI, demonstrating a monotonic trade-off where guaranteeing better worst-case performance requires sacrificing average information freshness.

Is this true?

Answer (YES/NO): NO